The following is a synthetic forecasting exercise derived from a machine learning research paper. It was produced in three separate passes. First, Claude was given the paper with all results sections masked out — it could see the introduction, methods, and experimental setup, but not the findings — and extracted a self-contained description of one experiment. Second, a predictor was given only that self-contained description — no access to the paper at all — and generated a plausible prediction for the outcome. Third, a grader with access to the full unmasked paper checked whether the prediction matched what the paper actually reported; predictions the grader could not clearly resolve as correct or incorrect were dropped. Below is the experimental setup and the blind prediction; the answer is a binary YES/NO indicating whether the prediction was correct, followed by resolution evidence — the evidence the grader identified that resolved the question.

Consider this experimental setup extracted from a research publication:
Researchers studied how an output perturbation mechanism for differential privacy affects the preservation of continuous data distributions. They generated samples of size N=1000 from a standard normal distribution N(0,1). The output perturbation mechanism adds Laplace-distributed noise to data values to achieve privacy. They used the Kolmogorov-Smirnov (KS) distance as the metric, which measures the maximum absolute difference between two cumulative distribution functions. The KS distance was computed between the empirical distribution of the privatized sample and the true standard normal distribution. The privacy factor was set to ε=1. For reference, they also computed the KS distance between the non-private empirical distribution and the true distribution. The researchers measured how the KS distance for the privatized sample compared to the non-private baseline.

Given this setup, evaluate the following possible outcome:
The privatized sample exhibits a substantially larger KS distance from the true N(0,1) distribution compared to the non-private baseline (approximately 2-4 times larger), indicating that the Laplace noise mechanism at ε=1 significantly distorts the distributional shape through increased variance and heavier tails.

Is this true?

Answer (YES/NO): NO